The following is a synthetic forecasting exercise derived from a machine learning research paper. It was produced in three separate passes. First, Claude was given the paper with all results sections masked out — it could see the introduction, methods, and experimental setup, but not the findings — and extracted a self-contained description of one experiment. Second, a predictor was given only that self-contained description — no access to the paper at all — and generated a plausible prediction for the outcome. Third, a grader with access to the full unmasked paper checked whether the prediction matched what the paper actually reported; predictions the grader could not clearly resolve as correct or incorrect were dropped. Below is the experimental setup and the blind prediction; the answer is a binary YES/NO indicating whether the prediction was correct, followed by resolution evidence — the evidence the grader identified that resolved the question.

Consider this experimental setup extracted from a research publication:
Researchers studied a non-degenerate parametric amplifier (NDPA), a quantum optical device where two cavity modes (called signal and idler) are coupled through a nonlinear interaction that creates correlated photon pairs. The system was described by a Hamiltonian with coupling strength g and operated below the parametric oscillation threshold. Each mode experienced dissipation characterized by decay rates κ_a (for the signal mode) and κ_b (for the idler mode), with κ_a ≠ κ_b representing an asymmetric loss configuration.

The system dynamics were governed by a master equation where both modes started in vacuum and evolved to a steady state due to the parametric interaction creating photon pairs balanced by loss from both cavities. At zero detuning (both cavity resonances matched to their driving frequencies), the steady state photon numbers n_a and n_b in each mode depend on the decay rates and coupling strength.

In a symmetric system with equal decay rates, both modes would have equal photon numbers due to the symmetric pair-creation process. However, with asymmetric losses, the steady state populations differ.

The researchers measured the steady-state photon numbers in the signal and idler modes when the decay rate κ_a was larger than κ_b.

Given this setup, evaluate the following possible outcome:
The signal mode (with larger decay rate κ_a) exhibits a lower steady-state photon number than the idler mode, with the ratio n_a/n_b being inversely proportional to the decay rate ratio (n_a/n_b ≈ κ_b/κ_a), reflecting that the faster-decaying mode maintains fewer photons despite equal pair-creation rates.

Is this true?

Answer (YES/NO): YES